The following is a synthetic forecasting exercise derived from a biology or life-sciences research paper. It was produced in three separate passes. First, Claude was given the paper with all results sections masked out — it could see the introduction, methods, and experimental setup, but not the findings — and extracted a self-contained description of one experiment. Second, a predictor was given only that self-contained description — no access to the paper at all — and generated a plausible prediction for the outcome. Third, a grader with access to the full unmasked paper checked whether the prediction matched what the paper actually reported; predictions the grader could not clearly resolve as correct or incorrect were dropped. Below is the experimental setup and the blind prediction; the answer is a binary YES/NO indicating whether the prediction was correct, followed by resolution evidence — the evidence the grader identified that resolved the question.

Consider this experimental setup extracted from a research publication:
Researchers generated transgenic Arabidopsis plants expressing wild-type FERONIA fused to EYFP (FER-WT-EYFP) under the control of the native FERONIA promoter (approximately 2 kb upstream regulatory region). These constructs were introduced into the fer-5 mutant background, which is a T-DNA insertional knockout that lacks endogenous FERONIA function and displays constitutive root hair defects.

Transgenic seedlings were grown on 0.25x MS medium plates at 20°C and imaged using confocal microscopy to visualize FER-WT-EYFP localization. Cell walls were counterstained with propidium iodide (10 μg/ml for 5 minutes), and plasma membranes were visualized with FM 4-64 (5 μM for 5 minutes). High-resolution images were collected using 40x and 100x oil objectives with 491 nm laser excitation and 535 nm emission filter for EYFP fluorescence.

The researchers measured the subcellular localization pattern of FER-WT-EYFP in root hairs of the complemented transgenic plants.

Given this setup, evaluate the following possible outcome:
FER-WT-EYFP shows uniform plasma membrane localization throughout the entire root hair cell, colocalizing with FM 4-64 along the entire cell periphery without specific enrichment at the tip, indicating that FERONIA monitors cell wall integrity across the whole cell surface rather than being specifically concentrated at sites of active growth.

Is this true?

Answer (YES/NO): NO